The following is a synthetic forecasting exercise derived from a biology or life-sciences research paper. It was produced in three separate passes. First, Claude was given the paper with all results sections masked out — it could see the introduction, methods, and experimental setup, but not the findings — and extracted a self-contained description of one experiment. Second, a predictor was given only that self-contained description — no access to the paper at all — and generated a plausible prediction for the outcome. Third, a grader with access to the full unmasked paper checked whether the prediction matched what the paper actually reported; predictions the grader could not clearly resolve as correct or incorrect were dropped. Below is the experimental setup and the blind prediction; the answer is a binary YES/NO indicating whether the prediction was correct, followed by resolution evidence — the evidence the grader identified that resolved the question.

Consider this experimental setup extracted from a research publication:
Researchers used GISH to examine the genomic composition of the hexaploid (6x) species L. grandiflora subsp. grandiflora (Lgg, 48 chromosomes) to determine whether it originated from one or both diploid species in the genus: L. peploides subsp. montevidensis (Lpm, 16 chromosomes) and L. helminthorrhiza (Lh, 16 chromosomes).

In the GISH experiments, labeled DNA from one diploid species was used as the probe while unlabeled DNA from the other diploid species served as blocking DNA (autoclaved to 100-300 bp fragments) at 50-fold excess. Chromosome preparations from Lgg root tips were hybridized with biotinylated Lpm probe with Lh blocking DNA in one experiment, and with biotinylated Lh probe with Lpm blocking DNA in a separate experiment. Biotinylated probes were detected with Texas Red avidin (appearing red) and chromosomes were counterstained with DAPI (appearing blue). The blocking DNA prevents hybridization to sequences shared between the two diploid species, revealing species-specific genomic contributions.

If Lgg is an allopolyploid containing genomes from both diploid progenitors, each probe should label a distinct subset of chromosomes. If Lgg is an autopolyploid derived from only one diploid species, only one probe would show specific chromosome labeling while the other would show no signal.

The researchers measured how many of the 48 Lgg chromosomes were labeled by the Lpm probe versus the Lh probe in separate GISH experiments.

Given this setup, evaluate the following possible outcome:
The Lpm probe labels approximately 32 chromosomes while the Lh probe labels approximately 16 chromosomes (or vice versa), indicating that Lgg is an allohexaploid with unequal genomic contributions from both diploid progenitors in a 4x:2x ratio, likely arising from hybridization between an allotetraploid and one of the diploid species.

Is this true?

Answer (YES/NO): NO